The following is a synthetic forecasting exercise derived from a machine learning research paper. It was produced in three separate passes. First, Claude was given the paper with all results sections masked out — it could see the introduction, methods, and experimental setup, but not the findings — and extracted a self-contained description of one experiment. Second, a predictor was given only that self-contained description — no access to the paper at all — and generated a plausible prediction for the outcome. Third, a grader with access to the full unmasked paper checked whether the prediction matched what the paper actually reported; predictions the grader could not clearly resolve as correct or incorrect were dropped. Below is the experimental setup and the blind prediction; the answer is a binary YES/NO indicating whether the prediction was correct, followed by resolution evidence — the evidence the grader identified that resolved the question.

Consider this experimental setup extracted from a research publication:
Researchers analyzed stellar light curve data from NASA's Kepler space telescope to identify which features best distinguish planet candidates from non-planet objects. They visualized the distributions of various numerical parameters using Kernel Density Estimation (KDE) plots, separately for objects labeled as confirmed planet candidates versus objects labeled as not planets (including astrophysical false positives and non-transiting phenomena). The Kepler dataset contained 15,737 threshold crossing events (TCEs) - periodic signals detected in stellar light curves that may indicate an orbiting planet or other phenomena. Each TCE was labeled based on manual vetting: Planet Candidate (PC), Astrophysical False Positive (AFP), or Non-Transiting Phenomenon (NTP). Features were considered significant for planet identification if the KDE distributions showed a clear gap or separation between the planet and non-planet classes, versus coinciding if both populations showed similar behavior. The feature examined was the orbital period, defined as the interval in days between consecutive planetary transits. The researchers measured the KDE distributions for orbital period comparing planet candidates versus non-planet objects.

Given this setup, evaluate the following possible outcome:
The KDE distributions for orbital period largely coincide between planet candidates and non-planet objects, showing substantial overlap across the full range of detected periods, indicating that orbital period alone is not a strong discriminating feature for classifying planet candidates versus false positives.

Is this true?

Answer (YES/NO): NO